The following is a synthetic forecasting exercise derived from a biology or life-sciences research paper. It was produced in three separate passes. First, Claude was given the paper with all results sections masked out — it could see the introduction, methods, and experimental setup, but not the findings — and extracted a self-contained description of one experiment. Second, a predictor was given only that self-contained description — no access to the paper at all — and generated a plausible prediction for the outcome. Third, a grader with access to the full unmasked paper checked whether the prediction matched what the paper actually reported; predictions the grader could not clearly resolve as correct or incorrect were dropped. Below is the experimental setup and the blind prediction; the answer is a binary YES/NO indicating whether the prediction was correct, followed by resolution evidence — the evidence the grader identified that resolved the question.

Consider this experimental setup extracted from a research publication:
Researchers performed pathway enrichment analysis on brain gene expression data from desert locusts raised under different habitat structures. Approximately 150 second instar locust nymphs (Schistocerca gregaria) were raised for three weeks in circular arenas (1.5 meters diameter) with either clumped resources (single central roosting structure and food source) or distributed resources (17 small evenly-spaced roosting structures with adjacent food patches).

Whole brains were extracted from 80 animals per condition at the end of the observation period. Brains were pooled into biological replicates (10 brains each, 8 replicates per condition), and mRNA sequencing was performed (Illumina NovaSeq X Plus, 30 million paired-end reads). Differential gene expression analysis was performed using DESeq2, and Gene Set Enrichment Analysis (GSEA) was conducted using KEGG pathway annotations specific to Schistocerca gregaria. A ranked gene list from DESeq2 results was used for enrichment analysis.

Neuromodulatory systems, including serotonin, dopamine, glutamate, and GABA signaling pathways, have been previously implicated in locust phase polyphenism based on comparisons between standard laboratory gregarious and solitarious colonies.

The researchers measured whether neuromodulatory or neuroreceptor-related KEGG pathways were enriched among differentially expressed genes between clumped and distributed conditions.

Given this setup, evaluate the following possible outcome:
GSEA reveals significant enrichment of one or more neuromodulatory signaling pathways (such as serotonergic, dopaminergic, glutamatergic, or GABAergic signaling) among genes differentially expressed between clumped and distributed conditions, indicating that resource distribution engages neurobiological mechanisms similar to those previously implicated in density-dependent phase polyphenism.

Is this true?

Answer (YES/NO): NO